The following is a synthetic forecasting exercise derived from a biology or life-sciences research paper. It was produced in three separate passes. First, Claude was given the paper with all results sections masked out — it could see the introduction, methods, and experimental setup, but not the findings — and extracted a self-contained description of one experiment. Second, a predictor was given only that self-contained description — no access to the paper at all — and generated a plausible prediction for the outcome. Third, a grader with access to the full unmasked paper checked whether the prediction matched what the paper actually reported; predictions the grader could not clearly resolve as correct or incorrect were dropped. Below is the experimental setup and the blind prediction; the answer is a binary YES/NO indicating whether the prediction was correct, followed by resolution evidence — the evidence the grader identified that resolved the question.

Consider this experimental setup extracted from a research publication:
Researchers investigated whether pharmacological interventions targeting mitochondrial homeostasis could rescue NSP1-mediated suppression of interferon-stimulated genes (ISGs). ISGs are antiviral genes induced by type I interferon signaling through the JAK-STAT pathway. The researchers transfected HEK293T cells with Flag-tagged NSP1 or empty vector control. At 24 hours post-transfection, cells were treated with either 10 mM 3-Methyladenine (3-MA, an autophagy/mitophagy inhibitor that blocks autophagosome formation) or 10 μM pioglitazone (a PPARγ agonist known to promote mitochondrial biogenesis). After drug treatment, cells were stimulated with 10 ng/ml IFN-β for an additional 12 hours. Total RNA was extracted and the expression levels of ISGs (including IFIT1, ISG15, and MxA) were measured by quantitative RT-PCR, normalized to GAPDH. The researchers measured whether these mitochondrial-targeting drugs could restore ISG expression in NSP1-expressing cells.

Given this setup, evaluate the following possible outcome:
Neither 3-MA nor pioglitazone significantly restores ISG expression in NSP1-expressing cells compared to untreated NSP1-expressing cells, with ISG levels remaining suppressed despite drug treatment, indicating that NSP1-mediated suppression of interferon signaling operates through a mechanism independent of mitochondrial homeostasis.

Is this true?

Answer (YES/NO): NO